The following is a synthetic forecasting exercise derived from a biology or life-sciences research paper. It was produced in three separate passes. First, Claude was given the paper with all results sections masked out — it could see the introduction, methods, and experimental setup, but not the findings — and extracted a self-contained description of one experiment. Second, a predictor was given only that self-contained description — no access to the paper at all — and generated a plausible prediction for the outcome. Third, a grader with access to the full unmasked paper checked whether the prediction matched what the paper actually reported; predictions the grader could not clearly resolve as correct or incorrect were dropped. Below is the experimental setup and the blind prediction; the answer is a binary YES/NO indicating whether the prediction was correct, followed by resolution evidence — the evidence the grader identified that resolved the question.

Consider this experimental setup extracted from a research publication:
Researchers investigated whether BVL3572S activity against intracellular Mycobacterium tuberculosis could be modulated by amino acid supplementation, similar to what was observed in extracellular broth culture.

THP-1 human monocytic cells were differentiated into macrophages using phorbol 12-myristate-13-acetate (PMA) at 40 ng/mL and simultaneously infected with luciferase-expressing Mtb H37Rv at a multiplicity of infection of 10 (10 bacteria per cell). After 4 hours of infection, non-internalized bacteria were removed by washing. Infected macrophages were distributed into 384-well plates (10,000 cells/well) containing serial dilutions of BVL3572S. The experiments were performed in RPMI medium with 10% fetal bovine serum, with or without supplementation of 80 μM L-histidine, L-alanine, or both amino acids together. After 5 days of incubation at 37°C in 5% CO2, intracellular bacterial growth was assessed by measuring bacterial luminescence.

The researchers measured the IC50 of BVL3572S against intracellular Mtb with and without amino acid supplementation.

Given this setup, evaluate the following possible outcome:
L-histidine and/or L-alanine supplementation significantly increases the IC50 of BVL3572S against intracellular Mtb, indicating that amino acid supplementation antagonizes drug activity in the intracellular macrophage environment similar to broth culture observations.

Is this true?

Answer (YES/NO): NO